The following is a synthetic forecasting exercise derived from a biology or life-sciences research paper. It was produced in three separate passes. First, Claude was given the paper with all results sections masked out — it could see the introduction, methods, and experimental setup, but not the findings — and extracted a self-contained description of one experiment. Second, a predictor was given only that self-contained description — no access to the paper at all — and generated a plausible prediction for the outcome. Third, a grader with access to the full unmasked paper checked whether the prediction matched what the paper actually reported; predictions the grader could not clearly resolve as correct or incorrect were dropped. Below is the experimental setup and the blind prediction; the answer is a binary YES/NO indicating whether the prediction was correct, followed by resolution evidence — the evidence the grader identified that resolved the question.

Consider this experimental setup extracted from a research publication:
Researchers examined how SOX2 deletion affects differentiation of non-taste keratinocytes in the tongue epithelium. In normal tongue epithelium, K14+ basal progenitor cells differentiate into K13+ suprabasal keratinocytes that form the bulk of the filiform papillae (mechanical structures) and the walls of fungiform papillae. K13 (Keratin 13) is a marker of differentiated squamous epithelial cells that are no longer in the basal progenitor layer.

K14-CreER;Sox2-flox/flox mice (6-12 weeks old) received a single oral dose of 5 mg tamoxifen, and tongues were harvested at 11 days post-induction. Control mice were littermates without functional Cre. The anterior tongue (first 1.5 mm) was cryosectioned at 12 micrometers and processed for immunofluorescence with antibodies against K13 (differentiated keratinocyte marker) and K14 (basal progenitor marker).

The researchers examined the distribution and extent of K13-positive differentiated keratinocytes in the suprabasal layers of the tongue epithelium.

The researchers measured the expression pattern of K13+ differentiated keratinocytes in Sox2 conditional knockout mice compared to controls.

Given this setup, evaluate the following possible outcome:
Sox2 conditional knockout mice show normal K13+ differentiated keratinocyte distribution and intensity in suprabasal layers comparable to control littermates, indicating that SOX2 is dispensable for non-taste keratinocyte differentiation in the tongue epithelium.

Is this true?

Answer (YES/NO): NO